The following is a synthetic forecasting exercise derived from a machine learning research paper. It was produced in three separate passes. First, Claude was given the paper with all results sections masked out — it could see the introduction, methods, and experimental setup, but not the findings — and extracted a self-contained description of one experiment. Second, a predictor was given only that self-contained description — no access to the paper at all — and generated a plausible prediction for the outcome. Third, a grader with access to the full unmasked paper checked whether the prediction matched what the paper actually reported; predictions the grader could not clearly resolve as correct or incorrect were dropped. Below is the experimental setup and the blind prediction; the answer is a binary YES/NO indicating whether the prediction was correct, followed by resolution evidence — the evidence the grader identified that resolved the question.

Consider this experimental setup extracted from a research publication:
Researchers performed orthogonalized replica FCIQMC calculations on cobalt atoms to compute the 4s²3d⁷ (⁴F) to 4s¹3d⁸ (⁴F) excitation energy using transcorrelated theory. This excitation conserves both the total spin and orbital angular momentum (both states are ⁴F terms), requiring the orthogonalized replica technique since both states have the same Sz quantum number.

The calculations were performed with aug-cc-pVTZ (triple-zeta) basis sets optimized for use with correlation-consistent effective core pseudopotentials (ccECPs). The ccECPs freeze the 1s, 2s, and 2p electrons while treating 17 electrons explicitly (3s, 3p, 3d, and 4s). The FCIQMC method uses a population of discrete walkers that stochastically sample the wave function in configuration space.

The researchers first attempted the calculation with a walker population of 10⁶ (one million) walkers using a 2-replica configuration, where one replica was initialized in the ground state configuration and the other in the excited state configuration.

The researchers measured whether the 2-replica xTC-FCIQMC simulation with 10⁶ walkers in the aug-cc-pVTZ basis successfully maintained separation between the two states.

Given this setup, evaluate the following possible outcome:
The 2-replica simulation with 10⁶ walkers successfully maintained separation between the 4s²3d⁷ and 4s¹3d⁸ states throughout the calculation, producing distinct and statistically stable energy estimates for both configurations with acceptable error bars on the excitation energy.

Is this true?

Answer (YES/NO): NO